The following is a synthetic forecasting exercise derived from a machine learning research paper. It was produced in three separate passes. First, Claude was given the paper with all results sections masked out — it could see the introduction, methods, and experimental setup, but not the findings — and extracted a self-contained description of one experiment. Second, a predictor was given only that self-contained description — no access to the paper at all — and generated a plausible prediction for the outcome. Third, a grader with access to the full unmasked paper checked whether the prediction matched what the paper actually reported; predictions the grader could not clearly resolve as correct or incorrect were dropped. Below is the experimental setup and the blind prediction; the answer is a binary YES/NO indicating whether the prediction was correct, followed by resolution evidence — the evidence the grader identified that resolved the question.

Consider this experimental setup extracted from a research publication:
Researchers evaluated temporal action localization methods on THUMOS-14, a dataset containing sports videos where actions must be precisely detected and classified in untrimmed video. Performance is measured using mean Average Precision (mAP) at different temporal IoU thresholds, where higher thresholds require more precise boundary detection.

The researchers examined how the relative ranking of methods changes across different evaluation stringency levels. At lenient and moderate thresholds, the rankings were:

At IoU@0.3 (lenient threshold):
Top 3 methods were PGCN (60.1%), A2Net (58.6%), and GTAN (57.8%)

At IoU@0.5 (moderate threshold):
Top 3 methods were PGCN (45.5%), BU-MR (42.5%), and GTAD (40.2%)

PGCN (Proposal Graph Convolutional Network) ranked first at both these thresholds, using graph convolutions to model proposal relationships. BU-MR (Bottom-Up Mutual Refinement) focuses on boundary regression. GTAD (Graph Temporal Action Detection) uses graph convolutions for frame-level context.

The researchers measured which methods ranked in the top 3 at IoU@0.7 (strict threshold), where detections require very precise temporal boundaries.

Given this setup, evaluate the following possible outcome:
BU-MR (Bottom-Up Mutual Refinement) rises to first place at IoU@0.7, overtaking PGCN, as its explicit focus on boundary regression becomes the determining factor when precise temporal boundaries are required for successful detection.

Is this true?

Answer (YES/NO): YES